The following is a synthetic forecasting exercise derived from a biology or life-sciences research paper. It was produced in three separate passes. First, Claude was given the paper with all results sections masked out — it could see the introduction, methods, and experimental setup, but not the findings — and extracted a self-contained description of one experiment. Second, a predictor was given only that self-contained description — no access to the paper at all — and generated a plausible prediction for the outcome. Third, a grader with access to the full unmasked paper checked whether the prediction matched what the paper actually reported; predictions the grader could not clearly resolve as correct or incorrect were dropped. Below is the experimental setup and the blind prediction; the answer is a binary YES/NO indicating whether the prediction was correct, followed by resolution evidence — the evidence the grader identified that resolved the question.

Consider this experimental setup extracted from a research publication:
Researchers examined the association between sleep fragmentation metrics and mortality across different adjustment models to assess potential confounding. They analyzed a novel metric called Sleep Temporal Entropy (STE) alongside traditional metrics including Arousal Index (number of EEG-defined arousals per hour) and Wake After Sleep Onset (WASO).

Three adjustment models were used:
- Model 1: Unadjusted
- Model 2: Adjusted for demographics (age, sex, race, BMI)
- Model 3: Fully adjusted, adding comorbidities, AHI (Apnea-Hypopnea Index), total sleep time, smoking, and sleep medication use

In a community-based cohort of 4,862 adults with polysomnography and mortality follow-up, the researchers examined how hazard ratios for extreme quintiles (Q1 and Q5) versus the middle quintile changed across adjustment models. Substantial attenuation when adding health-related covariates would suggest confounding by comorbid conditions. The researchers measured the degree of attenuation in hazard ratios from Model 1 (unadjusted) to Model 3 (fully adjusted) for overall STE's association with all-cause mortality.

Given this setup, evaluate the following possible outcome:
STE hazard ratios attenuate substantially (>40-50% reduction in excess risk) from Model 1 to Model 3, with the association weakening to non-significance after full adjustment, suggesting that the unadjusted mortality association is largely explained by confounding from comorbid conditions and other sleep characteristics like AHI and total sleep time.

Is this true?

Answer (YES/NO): NO